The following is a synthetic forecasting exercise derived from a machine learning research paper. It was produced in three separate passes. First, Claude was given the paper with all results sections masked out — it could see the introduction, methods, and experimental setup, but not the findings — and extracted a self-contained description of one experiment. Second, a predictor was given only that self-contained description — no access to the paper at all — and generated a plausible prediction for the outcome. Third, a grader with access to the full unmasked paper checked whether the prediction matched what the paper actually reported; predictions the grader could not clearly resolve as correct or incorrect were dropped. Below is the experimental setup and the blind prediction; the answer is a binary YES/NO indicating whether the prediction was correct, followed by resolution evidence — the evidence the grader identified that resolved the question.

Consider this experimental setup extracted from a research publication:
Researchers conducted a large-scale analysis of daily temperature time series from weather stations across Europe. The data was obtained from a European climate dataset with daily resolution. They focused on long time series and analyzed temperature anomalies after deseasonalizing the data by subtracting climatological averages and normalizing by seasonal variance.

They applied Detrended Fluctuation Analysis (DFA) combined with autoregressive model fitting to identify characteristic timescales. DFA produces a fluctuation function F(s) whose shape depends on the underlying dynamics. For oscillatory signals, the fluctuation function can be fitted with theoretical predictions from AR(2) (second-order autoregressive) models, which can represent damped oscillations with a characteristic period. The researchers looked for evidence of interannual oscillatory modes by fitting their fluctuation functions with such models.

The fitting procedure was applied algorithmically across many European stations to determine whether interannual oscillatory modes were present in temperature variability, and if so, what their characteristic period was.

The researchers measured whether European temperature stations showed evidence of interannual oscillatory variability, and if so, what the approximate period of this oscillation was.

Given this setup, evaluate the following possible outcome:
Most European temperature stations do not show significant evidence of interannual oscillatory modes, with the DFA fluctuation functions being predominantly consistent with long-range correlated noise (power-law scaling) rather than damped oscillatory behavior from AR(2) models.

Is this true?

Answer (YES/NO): NO